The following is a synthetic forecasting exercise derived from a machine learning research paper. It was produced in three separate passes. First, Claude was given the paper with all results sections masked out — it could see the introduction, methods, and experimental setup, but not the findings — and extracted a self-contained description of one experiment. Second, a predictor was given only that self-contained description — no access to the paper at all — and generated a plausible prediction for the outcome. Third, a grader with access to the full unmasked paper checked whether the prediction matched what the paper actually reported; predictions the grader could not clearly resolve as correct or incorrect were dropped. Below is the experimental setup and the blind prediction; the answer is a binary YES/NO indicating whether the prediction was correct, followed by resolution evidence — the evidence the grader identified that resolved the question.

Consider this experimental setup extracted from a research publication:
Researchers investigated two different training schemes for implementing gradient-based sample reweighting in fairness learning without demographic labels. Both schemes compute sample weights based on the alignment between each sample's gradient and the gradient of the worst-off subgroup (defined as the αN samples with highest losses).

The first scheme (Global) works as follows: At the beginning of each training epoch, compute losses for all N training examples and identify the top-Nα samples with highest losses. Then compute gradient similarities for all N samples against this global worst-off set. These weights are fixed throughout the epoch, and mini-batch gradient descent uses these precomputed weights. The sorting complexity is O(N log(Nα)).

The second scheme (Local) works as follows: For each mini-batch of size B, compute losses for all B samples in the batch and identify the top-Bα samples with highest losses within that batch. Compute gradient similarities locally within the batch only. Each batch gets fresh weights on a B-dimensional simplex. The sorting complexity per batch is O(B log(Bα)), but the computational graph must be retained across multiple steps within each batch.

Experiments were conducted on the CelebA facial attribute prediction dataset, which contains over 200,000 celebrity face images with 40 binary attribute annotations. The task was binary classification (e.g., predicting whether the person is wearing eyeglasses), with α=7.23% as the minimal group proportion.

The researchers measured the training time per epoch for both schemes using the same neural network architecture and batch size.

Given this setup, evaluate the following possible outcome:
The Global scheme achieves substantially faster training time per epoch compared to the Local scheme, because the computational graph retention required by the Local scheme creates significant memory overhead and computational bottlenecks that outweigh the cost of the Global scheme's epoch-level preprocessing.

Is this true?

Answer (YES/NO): NO